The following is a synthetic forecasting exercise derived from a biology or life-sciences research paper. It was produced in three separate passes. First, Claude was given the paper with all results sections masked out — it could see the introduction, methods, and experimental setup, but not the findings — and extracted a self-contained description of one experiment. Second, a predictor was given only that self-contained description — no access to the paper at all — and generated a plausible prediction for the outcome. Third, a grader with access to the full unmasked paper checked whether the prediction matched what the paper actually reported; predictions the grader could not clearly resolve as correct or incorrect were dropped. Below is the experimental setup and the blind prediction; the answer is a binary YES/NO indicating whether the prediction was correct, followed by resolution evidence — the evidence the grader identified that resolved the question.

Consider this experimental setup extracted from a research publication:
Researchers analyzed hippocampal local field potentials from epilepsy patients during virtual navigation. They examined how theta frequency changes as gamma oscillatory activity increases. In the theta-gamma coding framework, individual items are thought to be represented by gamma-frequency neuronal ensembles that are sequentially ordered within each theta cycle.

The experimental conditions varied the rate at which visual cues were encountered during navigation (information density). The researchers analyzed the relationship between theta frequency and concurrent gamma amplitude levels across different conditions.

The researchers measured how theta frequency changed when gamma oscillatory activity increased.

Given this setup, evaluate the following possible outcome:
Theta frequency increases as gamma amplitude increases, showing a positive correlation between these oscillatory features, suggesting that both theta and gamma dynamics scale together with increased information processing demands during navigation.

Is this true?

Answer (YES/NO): NO